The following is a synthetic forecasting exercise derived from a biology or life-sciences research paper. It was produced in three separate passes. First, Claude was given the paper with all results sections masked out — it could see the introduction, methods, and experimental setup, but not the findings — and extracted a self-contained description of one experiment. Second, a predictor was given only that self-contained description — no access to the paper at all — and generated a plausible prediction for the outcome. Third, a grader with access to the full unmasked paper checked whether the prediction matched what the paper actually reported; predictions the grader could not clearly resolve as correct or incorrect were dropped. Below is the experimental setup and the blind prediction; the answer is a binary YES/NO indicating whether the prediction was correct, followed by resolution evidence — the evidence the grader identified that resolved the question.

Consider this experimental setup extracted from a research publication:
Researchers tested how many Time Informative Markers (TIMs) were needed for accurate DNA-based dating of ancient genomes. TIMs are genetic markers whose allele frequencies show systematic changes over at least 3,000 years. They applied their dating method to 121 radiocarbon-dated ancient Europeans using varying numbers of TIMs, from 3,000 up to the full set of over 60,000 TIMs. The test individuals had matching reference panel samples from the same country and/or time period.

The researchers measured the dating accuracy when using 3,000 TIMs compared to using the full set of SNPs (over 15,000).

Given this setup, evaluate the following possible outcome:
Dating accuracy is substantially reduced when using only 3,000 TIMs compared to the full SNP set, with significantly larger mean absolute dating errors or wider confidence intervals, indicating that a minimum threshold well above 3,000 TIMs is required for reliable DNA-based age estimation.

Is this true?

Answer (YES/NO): NO